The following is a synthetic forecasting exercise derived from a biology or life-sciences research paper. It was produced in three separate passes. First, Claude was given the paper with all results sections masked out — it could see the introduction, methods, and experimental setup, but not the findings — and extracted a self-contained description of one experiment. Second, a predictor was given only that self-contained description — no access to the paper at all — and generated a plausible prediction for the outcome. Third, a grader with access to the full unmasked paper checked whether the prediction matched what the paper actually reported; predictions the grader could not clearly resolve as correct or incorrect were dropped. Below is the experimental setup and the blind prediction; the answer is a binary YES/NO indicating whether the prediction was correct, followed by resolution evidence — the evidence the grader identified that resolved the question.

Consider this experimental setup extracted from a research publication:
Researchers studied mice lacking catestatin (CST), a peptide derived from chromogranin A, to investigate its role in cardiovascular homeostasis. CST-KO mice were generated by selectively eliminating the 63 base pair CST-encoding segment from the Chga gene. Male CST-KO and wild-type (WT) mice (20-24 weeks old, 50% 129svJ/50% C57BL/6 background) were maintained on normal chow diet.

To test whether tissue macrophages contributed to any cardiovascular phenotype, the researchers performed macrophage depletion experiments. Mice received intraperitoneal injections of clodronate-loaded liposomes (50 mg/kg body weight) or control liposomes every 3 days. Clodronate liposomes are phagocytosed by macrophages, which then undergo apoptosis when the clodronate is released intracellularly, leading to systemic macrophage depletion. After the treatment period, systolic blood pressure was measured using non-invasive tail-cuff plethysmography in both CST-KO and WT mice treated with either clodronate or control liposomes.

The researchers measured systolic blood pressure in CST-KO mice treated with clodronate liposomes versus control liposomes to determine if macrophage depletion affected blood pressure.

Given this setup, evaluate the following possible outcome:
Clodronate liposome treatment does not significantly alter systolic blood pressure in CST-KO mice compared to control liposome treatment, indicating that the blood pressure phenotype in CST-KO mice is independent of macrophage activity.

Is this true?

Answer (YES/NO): NO